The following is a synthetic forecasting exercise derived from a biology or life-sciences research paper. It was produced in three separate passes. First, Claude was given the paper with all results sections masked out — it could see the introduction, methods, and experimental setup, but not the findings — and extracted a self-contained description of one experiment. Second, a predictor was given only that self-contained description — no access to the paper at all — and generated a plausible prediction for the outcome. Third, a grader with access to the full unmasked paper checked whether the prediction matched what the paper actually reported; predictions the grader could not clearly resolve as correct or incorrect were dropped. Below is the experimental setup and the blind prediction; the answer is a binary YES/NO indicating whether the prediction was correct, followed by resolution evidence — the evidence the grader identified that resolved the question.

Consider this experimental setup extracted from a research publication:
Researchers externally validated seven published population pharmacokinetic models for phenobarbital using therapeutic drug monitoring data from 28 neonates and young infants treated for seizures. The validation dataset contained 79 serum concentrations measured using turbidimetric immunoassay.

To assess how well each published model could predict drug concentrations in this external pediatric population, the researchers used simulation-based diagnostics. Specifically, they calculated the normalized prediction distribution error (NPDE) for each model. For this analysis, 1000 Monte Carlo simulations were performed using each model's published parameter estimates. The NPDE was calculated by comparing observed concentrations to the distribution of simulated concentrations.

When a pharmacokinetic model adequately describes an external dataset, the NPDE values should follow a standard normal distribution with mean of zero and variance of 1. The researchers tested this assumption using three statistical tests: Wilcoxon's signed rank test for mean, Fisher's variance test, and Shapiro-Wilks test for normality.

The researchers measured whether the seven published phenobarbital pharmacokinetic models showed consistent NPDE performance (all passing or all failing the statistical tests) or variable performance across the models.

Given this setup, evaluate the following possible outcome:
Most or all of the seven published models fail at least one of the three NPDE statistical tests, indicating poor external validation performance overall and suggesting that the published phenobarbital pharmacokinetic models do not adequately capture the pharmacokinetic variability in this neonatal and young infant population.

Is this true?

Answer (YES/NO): NO